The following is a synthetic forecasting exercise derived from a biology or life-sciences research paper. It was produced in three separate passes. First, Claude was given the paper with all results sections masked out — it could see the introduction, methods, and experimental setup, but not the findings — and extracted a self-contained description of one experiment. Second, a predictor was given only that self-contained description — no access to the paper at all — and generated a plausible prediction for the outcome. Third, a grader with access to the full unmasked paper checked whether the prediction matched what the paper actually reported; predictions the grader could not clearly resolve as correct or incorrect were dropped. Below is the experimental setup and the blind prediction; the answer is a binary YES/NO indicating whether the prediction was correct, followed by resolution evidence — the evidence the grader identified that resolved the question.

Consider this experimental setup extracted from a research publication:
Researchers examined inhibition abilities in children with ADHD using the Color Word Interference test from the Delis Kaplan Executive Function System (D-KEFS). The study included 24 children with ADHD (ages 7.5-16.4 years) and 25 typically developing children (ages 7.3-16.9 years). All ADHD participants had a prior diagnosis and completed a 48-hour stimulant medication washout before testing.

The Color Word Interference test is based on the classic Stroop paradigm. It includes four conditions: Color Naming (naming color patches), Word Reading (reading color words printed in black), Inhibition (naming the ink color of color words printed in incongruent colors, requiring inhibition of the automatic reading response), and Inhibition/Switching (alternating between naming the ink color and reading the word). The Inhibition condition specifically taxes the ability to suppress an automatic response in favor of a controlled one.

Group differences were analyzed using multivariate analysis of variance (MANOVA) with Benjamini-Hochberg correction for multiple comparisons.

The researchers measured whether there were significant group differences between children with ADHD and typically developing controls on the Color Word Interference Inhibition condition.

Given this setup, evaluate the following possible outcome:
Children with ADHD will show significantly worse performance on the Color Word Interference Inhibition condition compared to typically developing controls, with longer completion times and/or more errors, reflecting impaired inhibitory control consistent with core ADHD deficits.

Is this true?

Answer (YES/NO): NO